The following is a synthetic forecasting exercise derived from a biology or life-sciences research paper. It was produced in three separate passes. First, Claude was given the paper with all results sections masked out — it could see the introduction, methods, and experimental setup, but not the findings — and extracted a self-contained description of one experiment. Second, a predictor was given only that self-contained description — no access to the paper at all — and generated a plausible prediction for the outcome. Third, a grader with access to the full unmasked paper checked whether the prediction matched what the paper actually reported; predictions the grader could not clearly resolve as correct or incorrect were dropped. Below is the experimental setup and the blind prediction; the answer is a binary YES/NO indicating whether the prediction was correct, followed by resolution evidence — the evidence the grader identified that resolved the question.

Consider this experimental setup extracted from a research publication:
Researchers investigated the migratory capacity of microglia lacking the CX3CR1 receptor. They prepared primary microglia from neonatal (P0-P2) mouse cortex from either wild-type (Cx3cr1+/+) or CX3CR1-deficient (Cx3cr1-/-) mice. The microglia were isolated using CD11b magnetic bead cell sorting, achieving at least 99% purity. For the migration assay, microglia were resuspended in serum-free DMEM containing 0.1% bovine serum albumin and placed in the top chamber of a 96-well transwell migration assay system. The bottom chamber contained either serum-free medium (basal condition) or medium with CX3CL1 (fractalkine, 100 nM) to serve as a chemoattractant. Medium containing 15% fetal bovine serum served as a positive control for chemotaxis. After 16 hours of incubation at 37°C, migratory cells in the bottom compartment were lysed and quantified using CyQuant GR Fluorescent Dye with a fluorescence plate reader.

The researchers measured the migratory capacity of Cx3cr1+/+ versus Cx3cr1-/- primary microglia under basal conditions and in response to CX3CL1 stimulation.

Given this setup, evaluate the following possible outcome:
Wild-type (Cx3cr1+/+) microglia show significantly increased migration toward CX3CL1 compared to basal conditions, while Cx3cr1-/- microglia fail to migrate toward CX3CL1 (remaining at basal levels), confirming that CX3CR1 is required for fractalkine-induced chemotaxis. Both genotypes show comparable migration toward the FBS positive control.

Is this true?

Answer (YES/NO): NO